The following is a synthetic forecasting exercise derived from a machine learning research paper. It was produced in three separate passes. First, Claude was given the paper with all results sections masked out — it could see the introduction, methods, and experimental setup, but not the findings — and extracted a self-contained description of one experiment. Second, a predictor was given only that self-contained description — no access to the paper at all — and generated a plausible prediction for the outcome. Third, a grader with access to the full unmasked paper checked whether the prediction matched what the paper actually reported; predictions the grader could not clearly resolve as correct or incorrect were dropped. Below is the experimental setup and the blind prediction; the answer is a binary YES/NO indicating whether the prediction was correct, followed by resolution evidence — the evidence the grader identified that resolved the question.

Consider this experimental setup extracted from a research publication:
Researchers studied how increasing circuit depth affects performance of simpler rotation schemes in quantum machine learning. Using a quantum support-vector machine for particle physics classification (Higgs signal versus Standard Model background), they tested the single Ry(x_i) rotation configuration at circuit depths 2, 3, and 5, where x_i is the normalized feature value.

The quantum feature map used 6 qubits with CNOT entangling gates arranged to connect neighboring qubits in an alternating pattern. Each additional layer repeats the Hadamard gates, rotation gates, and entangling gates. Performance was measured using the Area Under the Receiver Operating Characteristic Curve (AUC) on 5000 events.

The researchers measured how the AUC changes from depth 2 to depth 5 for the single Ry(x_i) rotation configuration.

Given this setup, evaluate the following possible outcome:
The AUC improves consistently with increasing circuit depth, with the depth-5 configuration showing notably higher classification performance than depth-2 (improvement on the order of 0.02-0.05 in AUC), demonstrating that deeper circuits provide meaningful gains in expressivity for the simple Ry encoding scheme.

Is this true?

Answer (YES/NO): NO